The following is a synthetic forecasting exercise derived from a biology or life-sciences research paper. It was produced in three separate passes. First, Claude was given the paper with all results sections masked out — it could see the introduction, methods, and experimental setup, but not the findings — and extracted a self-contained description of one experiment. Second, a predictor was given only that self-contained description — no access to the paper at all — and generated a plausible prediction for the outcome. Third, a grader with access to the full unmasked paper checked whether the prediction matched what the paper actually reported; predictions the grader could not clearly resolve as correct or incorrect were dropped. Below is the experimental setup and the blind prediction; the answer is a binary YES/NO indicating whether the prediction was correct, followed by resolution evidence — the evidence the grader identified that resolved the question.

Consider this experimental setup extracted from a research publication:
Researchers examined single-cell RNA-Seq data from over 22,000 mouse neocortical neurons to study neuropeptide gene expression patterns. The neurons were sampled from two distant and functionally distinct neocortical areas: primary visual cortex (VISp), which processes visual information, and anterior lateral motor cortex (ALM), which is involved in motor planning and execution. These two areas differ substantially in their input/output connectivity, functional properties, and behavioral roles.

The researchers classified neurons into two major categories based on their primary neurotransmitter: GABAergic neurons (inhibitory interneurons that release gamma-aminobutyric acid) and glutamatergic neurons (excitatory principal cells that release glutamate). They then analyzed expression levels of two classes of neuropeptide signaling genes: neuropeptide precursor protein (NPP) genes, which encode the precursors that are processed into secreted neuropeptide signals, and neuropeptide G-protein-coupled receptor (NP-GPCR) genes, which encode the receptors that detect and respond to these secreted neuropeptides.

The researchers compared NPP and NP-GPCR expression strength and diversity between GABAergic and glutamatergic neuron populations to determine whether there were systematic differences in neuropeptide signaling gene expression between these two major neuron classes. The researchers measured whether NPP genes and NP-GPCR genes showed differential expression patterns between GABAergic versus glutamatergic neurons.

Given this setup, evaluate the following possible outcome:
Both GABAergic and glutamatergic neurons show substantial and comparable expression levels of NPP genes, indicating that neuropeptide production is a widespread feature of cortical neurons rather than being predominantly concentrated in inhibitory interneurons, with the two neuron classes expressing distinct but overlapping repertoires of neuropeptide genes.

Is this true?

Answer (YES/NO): NO